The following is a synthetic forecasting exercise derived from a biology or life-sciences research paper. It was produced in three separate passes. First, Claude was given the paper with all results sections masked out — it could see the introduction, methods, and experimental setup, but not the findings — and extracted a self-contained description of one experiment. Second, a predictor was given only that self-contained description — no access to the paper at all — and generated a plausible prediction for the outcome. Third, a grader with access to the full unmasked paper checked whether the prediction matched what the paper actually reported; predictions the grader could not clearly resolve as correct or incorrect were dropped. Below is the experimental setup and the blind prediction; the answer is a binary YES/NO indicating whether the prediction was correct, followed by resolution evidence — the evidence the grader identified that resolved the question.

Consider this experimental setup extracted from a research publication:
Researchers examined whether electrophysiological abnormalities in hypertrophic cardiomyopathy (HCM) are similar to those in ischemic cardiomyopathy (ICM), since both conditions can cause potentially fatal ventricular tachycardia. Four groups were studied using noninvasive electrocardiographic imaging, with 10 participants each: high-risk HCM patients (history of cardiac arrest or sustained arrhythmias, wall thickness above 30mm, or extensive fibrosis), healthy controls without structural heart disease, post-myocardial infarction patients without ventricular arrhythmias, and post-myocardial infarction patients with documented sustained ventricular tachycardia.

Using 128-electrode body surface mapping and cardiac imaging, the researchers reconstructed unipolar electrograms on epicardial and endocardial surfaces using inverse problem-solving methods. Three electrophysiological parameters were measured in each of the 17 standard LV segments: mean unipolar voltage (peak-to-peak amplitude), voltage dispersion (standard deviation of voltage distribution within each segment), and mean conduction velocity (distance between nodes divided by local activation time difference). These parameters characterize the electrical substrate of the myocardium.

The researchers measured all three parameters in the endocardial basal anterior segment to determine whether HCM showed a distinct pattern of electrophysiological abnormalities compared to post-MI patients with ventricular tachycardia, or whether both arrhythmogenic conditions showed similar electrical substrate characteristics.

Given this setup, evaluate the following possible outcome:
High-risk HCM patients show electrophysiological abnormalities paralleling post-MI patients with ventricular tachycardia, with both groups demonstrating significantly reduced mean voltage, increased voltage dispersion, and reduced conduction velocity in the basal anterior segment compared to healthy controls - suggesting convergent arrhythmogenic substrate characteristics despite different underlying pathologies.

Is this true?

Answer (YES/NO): NO